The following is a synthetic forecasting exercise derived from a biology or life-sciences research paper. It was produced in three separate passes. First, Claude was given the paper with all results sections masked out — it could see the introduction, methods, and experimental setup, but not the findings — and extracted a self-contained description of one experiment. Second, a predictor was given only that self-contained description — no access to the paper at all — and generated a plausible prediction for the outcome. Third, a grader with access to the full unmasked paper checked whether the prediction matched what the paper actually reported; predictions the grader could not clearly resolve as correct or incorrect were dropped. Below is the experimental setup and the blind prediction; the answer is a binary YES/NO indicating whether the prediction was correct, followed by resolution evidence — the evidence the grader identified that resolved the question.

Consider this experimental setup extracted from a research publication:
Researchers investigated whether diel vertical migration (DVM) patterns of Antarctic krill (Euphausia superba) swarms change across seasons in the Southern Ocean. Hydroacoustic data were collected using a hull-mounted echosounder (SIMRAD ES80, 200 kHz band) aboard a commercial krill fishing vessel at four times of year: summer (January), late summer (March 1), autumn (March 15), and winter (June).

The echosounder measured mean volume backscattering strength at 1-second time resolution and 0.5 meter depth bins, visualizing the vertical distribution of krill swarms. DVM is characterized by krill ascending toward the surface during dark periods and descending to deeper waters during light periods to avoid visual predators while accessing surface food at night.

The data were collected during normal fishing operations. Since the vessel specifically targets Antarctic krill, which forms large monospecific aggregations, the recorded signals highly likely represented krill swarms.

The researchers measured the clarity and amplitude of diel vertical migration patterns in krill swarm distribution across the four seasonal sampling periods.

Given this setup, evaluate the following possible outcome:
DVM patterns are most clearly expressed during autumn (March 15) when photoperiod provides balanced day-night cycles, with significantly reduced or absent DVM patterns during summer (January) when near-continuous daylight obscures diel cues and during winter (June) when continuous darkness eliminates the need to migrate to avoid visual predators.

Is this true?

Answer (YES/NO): NO